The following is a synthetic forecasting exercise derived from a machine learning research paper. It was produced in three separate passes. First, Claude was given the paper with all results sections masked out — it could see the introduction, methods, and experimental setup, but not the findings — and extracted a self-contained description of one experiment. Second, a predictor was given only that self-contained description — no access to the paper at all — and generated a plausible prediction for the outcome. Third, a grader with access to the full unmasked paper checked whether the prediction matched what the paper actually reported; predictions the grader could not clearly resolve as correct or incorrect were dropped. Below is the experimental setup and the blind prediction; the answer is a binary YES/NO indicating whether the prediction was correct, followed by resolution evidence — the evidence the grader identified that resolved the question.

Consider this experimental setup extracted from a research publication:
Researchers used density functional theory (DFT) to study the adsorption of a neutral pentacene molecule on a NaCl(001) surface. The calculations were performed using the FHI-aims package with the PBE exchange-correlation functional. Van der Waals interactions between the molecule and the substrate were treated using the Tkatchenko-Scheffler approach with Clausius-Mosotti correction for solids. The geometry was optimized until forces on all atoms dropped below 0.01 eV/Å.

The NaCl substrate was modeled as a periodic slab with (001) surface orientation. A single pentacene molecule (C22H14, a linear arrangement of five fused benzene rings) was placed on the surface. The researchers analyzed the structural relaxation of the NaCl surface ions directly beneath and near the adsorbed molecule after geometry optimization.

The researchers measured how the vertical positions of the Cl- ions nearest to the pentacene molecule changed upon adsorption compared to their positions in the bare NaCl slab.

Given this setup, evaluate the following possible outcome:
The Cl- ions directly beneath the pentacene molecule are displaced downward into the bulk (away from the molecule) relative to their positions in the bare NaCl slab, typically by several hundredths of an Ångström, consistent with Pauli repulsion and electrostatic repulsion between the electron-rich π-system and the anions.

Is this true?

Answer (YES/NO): NO